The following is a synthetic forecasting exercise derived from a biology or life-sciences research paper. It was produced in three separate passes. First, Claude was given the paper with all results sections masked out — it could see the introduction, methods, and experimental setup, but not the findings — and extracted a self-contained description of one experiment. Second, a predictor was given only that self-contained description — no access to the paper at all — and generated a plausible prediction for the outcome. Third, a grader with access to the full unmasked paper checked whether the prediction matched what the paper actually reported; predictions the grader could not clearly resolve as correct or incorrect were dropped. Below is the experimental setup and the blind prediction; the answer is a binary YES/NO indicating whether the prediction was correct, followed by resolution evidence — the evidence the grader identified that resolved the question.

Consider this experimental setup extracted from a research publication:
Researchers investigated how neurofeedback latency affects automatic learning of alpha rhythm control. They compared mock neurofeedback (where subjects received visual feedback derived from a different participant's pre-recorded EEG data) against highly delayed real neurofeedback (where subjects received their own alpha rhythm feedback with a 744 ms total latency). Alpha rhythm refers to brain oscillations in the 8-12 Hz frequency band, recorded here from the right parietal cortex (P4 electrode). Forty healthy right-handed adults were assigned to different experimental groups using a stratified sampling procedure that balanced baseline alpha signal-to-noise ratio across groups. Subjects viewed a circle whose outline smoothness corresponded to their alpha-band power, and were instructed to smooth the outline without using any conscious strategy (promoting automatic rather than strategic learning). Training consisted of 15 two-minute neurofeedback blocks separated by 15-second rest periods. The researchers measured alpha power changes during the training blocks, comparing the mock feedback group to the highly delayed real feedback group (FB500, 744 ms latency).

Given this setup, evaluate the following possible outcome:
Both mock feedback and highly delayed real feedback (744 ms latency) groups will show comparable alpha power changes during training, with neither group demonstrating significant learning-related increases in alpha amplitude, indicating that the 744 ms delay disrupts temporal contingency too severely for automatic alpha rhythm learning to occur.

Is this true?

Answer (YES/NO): NO